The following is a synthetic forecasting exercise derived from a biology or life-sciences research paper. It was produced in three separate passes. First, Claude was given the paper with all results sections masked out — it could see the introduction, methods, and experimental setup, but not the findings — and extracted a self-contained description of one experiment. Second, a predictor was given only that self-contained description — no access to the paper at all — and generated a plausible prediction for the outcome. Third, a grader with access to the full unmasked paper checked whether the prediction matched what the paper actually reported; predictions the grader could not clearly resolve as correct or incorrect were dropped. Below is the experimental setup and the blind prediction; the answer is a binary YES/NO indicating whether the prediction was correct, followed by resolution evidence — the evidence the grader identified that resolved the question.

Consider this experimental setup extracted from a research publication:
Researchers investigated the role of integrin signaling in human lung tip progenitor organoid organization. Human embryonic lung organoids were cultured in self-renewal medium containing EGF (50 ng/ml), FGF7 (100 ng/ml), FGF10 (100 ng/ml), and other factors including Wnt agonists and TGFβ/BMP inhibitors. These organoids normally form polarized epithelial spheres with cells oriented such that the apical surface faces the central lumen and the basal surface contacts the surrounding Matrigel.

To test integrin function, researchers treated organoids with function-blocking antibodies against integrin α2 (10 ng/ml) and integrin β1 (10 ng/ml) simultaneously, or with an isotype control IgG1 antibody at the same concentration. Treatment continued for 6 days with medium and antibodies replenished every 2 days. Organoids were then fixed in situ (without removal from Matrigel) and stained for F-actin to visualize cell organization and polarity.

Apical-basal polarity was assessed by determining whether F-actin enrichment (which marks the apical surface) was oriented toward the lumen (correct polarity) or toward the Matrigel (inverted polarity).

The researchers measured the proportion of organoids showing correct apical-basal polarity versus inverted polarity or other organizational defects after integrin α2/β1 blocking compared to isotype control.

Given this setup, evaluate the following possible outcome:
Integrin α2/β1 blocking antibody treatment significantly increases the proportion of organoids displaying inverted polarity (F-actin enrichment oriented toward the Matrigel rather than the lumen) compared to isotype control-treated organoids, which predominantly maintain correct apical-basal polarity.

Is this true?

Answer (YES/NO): YES